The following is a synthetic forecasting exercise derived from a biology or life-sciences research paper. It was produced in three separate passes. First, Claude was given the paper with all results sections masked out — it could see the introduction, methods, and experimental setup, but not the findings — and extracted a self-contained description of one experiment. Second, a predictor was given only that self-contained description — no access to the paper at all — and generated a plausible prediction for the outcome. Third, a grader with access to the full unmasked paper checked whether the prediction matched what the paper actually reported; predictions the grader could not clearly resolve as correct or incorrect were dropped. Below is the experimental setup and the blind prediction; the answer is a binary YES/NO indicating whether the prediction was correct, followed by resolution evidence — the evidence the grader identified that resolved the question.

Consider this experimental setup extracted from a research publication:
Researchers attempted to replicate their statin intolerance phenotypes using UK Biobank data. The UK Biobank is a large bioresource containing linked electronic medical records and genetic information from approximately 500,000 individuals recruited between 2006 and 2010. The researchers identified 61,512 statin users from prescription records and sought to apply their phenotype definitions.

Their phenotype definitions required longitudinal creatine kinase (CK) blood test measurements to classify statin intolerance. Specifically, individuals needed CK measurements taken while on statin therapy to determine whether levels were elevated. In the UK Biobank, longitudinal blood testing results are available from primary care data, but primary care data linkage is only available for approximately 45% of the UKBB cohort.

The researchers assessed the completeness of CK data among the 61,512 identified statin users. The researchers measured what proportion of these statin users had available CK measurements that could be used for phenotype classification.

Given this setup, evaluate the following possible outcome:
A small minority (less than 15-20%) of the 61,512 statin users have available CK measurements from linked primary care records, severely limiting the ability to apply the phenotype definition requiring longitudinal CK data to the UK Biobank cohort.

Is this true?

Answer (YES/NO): NO